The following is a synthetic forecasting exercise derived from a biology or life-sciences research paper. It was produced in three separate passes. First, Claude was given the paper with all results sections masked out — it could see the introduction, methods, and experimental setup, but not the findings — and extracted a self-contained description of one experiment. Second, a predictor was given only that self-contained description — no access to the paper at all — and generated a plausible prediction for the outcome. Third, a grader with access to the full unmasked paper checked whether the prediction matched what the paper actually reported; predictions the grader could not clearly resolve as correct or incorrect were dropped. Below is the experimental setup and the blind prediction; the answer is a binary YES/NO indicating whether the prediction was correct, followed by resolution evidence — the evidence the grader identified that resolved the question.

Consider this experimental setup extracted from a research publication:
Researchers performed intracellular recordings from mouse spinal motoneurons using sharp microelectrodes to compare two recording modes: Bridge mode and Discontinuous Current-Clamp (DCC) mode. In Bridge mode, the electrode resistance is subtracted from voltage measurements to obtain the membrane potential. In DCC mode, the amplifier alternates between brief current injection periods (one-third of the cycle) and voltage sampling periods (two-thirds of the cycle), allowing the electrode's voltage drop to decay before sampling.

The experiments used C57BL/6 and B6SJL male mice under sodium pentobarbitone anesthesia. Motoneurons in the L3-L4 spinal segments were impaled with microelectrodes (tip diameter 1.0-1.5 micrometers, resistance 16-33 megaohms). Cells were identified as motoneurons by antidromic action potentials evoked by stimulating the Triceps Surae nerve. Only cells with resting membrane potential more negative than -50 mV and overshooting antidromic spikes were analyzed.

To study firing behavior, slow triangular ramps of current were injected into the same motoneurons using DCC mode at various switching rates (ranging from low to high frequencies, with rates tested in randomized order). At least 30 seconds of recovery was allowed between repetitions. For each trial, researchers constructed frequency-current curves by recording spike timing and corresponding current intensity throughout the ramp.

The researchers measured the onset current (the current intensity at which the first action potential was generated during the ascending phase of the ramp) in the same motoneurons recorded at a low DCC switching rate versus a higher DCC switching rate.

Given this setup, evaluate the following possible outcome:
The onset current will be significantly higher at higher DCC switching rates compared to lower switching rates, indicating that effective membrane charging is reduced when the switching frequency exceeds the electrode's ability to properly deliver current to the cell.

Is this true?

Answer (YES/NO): YES